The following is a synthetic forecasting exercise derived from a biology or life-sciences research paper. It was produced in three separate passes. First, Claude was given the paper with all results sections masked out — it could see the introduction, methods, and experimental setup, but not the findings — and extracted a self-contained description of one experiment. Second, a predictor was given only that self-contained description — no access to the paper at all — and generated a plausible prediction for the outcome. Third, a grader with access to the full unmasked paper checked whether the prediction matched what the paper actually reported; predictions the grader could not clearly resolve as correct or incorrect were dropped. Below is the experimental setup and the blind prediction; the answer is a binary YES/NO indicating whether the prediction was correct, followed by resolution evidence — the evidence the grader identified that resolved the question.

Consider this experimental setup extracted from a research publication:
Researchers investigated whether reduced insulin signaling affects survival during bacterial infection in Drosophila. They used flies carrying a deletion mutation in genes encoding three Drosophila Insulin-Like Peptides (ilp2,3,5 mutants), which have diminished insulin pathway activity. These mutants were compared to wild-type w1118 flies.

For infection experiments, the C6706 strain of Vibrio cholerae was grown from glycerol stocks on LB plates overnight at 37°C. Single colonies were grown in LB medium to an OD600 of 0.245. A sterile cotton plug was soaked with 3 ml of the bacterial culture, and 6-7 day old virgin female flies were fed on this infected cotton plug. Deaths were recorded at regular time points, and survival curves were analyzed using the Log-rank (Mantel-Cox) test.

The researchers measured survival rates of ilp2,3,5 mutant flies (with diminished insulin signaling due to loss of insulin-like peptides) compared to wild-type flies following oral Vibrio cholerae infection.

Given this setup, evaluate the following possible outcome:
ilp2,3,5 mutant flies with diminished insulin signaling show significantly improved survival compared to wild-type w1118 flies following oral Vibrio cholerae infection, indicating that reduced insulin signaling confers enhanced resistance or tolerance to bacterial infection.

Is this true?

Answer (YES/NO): YES